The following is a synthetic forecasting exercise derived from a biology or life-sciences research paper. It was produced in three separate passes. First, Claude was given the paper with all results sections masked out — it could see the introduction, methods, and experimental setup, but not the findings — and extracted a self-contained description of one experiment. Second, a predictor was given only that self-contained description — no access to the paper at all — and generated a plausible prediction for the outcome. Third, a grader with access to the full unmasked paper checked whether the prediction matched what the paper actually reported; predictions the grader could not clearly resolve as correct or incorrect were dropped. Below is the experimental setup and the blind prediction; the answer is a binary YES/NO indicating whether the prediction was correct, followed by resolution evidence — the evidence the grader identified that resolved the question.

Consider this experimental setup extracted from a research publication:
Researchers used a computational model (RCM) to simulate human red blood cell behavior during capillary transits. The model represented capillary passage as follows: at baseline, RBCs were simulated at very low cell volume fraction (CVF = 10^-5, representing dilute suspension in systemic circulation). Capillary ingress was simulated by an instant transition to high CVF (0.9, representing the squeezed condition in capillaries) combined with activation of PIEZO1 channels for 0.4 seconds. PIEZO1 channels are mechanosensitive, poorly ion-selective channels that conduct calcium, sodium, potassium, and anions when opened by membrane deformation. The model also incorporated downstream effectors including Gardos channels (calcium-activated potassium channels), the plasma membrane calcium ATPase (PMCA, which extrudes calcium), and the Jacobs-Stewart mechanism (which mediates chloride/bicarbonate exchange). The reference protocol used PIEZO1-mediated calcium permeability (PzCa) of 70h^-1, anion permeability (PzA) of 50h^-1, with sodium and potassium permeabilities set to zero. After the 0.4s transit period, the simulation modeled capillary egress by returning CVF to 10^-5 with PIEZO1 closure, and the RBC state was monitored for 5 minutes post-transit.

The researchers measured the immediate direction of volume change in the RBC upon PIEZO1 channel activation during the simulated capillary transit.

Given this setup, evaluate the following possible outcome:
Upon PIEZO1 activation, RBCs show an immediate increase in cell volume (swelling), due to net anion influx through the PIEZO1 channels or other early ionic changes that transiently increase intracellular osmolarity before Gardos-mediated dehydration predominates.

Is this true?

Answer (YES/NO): YES